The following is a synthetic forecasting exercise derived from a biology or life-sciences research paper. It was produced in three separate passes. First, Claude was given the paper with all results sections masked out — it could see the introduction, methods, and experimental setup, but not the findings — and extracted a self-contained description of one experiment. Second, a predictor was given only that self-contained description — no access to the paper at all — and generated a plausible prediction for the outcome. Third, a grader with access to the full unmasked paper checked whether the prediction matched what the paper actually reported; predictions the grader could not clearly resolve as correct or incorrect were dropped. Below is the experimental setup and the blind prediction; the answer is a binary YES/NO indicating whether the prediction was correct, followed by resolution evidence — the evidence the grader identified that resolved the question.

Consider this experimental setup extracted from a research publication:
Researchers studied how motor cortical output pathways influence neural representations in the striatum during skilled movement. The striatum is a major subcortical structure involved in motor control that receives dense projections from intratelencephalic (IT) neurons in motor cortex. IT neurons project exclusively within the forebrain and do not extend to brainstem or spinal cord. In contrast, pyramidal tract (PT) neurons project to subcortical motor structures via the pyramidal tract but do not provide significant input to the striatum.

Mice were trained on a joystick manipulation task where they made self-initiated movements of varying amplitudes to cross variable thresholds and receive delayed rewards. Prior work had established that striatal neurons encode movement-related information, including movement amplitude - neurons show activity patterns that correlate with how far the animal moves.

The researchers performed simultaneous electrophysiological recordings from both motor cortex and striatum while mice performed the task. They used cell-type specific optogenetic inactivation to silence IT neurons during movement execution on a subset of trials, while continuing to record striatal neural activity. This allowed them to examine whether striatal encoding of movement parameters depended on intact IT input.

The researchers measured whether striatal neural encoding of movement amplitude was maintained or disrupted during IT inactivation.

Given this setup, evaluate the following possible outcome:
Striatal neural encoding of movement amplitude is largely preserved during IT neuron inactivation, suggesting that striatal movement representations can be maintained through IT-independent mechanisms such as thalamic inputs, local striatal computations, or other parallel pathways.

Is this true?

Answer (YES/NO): NO